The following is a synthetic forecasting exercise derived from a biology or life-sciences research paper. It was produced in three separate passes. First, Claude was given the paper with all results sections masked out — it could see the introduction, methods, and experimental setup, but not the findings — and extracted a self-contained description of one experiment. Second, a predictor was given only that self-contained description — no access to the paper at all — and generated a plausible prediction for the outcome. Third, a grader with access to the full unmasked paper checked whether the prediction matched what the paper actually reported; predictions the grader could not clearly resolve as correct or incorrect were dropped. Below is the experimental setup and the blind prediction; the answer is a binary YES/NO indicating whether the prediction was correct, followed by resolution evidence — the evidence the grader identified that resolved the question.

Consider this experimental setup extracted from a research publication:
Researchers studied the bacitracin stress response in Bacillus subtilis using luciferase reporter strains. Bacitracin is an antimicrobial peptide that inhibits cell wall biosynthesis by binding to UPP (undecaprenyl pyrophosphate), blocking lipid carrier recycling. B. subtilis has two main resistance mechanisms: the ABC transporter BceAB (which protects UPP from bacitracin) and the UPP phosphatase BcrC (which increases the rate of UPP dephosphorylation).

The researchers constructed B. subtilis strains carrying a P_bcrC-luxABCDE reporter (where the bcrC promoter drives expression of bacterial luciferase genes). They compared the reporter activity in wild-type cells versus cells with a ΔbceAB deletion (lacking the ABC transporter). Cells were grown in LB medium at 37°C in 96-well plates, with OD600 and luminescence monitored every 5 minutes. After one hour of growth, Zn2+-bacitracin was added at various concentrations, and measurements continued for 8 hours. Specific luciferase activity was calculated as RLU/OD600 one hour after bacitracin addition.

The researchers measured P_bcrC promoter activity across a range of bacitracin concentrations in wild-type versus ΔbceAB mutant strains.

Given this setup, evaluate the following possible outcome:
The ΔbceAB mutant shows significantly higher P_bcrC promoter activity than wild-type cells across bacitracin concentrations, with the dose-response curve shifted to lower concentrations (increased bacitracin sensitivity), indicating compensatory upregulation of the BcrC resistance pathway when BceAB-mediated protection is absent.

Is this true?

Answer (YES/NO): YES